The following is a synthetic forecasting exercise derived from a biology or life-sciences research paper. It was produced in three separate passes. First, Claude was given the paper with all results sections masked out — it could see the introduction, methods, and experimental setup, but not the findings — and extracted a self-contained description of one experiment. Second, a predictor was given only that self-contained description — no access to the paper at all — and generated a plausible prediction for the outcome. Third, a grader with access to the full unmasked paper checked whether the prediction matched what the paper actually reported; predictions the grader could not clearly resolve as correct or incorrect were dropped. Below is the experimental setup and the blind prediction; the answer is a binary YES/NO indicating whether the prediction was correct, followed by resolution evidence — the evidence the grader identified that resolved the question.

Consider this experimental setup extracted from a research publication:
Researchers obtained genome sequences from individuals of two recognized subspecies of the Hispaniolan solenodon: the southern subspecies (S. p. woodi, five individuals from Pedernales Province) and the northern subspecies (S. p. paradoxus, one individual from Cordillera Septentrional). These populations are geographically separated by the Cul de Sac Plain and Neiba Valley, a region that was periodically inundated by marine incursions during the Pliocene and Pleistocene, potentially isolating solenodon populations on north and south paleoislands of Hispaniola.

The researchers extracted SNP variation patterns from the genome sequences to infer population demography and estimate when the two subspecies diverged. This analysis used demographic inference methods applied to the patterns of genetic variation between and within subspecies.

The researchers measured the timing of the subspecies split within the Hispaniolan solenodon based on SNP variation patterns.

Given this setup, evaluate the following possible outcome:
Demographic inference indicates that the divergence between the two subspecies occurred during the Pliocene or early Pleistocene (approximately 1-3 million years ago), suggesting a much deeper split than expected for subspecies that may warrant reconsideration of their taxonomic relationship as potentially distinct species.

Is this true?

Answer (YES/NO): NO